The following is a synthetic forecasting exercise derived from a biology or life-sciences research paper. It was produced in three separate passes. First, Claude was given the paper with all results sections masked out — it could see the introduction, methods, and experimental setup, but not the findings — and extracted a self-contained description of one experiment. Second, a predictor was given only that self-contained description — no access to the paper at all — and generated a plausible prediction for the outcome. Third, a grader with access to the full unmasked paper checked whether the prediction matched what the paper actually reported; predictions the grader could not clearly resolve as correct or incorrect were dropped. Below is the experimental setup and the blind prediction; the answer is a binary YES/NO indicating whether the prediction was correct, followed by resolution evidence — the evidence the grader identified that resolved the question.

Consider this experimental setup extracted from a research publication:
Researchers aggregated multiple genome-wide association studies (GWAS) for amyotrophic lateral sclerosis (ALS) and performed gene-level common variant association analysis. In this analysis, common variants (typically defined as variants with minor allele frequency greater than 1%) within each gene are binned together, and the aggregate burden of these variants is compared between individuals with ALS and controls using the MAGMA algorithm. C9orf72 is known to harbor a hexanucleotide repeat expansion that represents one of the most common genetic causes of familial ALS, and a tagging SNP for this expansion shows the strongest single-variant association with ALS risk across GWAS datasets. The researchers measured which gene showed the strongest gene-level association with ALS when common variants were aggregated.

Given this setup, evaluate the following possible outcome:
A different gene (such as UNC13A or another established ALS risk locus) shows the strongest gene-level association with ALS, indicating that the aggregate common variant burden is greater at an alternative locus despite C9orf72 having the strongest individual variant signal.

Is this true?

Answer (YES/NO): YES